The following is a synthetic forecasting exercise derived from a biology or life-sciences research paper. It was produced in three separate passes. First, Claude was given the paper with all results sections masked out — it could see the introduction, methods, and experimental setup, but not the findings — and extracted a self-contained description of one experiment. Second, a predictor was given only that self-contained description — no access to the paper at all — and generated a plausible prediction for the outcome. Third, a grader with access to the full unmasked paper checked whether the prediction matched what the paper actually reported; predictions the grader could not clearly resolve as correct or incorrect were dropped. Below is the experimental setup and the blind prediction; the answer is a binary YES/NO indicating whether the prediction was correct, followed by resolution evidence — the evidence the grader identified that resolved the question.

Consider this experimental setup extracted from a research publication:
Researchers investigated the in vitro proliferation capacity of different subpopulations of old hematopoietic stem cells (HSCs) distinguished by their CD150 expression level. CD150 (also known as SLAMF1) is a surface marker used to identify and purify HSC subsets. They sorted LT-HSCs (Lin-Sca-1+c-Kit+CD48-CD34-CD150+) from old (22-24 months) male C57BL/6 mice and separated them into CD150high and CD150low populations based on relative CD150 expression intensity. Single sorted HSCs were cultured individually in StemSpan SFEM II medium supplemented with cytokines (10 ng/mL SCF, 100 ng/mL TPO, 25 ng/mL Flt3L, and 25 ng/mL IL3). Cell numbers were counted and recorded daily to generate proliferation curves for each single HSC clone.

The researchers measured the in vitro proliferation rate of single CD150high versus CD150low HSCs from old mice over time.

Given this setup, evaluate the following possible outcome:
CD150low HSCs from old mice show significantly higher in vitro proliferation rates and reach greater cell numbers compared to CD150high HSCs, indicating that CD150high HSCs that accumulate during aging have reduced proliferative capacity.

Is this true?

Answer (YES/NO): NO